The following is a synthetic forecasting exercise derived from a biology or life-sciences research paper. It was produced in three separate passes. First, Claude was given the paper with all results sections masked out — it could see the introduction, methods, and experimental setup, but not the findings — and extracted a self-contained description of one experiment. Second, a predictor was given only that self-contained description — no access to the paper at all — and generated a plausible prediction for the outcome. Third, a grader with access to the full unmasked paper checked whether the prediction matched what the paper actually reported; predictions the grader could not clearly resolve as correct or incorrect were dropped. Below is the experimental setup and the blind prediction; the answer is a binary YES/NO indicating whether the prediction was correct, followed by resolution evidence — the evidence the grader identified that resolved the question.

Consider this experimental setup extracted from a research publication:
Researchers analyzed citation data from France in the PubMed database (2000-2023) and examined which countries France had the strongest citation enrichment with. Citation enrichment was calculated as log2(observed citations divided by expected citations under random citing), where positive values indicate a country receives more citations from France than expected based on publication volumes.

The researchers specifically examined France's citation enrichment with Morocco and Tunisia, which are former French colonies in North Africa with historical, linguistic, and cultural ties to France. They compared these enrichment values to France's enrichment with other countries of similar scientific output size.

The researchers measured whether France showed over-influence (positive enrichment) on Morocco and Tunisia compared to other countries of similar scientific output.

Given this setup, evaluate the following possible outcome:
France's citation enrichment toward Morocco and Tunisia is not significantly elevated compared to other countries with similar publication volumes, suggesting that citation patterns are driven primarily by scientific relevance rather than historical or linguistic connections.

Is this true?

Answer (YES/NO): NO